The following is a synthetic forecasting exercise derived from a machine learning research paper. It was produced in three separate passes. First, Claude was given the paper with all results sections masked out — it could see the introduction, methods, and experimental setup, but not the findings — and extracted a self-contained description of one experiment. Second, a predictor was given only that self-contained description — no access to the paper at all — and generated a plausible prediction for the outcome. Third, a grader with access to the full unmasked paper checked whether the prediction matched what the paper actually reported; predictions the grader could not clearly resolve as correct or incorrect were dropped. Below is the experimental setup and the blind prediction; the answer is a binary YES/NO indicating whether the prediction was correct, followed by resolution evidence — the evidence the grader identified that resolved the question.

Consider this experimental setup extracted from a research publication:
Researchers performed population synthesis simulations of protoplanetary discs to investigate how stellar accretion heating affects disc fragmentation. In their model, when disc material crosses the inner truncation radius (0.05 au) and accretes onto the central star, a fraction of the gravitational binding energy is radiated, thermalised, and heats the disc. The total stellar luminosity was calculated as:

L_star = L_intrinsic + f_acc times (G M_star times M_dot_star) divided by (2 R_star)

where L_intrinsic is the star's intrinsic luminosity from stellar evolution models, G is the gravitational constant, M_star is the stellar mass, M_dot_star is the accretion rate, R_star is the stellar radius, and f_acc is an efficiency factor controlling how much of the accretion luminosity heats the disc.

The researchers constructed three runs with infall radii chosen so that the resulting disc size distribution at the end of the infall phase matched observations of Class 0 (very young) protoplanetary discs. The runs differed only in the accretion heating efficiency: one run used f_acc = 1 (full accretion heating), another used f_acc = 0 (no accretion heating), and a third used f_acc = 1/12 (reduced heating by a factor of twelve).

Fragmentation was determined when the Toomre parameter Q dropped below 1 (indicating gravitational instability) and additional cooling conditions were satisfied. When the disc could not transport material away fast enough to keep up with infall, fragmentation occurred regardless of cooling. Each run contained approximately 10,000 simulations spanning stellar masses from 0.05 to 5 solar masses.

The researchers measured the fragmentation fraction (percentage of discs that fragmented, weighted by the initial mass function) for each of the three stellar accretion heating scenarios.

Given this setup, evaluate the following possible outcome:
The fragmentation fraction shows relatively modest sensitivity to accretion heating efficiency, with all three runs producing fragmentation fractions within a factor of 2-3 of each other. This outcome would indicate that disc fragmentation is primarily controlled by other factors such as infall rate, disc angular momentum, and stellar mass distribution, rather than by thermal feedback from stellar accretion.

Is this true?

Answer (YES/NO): NO